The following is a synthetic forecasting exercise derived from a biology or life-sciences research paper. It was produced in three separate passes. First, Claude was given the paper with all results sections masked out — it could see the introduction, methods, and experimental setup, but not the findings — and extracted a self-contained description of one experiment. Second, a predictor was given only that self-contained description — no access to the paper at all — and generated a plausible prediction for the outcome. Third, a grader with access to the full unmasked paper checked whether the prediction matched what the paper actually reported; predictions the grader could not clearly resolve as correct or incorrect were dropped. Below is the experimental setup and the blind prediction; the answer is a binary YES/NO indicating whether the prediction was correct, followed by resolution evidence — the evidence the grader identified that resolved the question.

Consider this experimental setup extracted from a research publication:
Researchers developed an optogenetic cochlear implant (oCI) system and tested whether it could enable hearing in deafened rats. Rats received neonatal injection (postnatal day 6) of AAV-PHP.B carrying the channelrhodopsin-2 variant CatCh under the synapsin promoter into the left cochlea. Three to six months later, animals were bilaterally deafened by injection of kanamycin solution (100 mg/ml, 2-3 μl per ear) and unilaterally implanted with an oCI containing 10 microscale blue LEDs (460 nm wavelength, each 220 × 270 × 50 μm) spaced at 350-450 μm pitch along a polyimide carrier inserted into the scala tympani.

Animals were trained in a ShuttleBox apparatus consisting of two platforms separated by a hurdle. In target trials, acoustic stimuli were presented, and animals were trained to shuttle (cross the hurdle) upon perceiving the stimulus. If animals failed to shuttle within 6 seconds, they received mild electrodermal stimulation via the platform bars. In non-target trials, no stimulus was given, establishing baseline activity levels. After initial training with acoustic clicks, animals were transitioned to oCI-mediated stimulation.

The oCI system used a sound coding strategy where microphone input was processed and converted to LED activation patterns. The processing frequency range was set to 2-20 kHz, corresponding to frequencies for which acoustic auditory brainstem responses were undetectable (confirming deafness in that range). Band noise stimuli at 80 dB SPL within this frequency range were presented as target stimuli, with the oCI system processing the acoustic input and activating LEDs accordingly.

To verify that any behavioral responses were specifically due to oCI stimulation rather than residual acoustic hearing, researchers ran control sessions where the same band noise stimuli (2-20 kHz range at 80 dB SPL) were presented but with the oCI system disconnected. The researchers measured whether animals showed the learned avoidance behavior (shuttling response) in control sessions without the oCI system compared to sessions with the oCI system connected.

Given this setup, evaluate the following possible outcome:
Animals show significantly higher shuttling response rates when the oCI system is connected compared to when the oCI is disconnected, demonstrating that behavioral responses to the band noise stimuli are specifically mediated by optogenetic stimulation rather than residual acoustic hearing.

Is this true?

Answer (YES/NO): YES